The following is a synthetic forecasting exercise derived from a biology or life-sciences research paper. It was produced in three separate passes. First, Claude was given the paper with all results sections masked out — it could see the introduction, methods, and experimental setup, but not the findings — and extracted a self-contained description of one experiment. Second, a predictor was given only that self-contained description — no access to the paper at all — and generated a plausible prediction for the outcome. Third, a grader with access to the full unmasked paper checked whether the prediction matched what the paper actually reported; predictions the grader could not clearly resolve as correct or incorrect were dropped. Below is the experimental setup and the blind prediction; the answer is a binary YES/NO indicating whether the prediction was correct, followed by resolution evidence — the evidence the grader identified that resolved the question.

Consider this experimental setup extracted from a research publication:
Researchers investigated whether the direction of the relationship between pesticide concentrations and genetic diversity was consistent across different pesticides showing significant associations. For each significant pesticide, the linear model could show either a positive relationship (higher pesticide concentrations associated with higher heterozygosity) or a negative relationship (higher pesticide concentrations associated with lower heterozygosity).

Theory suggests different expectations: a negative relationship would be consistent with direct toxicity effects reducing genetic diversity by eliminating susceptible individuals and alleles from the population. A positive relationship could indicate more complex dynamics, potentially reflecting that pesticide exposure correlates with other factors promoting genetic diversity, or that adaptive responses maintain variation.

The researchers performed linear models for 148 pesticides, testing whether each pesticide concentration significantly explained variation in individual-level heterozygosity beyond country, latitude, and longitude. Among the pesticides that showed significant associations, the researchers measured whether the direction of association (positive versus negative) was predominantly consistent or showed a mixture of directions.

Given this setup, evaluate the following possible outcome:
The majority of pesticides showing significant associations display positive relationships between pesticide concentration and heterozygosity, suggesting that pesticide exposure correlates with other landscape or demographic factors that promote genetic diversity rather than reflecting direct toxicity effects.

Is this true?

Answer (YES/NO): YES